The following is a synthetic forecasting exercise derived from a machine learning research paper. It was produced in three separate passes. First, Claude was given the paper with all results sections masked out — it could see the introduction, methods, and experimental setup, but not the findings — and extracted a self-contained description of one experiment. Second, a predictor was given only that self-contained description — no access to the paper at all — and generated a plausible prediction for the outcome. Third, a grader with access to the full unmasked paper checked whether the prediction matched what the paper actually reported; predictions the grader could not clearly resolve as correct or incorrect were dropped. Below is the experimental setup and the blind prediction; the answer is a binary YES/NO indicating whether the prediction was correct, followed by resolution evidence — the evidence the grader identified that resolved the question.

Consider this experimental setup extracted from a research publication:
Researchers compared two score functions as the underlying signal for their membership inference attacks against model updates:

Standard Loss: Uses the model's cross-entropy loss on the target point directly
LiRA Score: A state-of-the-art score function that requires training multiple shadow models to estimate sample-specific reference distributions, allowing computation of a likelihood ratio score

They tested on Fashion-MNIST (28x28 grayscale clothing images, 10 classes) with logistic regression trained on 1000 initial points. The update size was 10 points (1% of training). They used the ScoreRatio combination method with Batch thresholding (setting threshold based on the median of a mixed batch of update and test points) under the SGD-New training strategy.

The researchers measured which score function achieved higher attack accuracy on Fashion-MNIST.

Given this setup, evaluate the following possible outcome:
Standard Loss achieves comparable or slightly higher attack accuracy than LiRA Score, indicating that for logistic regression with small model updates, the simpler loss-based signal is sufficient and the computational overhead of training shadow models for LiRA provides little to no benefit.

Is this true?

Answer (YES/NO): NO